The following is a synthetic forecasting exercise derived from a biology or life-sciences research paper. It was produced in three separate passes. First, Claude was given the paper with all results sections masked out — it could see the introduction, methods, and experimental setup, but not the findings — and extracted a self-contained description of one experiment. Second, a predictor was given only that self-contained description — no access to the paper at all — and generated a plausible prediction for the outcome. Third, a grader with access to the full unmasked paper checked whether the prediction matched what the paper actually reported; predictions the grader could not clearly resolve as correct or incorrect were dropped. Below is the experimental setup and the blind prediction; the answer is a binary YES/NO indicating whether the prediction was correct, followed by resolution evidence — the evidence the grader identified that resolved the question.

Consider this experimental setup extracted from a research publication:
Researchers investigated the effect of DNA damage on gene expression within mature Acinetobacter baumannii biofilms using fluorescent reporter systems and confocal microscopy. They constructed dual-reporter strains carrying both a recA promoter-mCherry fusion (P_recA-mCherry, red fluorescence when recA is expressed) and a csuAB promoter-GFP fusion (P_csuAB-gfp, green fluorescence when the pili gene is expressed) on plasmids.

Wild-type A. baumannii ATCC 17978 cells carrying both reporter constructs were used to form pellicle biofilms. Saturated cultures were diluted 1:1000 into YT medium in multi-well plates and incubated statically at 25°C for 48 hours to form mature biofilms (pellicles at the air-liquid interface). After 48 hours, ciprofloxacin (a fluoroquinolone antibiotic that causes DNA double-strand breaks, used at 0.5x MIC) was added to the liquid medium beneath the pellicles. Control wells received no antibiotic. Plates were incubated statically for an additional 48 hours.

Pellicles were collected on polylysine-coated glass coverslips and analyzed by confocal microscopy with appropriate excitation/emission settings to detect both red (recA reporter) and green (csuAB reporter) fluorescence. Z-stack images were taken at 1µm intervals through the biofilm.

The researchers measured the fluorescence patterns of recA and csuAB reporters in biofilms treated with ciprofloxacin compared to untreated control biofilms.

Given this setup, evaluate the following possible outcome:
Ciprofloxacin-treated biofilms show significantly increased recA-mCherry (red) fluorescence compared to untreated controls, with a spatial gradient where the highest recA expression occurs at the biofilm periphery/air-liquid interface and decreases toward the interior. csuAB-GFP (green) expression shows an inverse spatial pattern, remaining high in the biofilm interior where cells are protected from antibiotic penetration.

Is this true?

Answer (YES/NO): NO